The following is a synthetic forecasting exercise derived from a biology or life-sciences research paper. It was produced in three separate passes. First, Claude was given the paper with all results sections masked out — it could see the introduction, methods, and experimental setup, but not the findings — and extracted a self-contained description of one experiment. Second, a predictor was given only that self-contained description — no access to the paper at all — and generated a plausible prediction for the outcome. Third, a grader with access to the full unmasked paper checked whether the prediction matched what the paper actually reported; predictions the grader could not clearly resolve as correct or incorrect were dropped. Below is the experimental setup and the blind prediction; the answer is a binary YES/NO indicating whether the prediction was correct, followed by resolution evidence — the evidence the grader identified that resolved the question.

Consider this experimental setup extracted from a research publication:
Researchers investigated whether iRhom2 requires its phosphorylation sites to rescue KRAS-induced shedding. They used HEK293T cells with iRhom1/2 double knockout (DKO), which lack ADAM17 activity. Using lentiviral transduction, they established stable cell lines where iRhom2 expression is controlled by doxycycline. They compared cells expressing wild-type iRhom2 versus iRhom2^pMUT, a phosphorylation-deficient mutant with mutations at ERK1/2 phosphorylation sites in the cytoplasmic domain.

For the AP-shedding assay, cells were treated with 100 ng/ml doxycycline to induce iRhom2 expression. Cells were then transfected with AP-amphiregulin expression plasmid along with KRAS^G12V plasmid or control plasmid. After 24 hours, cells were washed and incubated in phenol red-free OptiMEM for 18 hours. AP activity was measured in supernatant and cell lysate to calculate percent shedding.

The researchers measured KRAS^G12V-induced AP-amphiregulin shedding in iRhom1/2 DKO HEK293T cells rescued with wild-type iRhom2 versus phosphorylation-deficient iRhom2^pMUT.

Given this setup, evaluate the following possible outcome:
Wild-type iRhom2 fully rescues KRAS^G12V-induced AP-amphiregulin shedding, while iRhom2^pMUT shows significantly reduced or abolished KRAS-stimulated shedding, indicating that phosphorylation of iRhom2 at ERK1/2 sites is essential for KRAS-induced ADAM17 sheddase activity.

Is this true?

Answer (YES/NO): YES